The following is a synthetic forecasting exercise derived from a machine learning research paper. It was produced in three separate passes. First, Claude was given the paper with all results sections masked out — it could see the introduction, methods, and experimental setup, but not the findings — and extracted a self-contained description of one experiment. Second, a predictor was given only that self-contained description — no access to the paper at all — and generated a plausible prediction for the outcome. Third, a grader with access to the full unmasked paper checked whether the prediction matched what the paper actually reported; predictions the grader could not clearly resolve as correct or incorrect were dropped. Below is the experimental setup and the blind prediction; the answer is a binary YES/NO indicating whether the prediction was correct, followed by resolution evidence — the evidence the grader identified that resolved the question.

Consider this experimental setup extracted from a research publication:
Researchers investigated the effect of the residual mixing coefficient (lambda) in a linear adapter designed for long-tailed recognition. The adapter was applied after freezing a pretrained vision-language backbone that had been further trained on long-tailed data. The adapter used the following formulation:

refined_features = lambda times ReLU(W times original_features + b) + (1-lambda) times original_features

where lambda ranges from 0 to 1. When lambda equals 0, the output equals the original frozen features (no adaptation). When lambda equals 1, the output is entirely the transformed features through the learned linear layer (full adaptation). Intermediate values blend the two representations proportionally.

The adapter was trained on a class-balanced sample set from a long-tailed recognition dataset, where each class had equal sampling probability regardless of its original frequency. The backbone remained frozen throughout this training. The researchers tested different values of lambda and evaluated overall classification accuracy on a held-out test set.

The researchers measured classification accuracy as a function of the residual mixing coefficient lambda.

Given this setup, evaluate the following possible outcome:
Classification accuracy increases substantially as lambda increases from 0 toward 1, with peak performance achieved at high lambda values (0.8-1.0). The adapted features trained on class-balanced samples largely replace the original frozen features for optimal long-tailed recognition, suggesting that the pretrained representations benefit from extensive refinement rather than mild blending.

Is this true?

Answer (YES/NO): NO